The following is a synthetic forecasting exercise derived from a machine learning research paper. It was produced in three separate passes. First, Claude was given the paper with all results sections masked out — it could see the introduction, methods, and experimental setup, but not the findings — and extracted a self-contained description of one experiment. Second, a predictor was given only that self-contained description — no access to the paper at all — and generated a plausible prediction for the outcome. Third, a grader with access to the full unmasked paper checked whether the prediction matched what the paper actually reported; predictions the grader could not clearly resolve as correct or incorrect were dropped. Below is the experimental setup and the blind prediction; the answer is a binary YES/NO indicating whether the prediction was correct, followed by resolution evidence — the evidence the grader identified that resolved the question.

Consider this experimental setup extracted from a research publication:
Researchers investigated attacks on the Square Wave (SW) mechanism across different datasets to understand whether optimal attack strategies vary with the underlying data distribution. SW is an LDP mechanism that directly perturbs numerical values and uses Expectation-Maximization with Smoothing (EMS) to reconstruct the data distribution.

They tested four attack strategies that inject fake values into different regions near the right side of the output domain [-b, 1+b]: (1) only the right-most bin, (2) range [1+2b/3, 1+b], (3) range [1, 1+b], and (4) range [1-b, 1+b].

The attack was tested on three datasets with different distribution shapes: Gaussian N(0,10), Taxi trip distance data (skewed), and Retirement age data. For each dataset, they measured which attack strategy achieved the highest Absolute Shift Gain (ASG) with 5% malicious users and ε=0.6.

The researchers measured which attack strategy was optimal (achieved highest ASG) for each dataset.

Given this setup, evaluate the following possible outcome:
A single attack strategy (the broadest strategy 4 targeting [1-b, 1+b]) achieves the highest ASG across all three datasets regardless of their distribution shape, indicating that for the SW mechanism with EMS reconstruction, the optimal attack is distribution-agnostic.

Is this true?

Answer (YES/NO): NO